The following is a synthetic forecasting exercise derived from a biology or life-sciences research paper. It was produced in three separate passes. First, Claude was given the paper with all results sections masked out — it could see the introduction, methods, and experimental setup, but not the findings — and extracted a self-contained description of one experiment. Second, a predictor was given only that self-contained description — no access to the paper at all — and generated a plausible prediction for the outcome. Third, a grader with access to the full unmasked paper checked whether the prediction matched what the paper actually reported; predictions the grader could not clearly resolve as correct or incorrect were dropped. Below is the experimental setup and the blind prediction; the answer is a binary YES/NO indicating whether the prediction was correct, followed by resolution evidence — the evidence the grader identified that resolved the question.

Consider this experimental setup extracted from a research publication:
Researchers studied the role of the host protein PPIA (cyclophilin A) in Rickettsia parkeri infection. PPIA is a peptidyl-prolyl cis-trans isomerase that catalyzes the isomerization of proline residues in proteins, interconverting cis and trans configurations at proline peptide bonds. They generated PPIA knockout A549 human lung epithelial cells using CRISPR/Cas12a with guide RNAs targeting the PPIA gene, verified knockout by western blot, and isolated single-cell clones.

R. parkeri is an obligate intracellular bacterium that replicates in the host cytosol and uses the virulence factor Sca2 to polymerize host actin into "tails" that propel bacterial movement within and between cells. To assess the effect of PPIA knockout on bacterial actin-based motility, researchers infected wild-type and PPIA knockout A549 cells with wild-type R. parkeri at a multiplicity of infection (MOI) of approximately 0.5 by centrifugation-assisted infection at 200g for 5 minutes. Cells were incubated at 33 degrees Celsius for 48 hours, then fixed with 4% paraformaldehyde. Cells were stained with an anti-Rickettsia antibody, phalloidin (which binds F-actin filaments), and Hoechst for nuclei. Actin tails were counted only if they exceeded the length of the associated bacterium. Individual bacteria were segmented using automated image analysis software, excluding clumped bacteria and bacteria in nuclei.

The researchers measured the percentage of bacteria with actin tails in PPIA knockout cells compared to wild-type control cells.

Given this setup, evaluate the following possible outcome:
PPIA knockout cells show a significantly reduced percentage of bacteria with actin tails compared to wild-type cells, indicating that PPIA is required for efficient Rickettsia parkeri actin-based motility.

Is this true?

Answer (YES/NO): YES